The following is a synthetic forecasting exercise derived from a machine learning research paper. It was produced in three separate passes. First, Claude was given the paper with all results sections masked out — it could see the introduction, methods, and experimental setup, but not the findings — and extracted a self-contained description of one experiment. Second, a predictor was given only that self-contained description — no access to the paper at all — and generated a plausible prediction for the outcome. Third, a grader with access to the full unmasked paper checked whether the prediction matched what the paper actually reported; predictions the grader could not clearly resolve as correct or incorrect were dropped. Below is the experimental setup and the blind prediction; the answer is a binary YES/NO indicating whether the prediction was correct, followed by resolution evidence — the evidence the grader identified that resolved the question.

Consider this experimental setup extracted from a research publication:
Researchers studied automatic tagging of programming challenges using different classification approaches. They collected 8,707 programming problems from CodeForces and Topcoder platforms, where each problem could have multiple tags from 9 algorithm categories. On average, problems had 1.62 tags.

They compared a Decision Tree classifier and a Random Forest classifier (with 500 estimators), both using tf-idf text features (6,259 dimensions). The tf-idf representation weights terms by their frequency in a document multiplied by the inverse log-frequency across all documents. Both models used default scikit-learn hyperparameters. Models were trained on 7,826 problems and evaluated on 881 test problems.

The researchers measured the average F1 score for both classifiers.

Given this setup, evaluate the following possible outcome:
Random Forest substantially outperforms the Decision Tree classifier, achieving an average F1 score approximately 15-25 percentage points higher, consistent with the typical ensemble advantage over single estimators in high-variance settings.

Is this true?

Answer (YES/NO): NO